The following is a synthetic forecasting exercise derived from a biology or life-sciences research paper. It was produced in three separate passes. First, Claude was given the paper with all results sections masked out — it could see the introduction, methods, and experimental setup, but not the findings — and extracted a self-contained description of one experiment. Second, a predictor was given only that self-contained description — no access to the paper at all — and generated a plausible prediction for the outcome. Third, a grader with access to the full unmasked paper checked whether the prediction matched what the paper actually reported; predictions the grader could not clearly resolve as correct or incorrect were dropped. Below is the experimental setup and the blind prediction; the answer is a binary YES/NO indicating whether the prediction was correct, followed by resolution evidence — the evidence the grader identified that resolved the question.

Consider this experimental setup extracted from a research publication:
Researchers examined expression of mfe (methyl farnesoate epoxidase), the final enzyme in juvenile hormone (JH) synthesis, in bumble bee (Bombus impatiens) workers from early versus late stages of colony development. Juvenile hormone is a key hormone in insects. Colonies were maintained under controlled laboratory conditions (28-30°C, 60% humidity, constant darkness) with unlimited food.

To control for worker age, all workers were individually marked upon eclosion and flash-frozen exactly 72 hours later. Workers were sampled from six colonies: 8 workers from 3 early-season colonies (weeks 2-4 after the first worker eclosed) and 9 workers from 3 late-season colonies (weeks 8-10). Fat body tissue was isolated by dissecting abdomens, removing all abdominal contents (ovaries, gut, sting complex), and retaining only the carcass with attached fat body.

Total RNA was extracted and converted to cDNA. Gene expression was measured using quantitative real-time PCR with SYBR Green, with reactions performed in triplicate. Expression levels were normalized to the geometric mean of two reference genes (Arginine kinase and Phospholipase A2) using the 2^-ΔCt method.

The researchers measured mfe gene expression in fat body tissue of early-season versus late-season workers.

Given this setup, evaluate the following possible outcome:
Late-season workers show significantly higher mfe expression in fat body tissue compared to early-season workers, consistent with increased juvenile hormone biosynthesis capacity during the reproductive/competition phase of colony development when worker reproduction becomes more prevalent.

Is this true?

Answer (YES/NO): NO